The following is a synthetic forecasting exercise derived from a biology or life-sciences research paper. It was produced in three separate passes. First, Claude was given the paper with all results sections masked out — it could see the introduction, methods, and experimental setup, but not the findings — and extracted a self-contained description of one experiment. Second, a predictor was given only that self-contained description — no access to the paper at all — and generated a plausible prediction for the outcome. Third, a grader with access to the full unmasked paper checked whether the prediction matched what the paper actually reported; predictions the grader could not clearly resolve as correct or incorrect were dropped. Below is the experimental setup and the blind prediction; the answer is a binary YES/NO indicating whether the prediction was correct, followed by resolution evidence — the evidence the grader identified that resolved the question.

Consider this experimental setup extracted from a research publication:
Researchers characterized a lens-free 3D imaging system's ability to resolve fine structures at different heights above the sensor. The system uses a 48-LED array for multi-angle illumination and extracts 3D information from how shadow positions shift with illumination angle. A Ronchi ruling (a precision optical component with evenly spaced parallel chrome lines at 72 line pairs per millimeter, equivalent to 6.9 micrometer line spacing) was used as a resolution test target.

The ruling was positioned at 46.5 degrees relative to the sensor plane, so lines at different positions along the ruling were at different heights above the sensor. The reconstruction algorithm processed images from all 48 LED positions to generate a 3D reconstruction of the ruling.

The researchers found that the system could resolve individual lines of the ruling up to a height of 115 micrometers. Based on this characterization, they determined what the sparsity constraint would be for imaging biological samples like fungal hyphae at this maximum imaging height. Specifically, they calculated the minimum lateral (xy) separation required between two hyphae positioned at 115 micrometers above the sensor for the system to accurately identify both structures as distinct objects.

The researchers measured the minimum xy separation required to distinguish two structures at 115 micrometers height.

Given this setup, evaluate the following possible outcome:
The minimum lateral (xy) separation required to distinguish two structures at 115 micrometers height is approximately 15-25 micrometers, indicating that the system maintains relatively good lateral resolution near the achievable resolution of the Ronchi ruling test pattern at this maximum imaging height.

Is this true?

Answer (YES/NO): NO